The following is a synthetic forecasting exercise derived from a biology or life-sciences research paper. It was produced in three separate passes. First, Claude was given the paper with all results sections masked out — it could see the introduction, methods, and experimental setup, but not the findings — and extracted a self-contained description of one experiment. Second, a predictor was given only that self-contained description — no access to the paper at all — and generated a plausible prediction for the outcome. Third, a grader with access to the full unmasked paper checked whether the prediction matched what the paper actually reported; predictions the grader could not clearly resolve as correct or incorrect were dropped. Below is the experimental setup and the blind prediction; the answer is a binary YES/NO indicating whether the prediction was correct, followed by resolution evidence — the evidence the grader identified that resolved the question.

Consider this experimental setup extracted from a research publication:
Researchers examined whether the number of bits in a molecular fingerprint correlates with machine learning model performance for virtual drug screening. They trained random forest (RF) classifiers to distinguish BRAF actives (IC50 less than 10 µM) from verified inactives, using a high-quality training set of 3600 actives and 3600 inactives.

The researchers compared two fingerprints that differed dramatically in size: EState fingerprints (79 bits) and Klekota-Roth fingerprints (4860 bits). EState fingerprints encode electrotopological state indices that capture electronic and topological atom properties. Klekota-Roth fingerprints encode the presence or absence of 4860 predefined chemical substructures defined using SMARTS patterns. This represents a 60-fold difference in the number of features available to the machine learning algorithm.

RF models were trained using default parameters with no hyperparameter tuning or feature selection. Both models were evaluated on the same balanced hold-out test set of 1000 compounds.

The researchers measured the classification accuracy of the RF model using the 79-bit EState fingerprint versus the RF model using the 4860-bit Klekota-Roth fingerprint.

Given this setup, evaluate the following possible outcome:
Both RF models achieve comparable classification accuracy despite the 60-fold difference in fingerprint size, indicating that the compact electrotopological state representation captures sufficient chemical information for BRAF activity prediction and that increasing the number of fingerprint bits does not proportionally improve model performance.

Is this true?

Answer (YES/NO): NO